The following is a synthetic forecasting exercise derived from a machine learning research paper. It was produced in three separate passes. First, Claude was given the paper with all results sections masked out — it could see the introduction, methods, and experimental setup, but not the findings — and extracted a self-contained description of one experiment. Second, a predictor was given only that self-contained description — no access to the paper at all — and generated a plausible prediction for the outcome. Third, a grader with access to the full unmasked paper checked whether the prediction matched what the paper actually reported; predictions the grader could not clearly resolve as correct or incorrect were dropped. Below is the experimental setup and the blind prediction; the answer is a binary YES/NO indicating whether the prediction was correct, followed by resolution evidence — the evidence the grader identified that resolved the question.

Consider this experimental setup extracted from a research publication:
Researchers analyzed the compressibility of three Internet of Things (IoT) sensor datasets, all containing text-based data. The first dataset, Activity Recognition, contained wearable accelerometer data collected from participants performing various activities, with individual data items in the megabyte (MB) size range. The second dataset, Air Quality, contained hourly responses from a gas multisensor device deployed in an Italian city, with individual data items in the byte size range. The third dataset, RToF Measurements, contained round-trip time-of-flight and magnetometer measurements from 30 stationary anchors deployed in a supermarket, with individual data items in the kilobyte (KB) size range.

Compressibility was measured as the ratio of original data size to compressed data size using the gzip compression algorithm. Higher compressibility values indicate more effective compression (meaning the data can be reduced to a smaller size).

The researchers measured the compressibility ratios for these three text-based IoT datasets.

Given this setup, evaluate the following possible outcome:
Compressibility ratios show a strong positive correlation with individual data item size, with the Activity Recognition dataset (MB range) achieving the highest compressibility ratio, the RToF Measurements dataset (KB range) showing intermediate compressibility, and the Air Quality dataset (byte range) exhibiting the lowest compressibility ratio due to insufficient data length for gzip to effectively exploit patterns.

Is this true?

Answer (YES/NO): NO